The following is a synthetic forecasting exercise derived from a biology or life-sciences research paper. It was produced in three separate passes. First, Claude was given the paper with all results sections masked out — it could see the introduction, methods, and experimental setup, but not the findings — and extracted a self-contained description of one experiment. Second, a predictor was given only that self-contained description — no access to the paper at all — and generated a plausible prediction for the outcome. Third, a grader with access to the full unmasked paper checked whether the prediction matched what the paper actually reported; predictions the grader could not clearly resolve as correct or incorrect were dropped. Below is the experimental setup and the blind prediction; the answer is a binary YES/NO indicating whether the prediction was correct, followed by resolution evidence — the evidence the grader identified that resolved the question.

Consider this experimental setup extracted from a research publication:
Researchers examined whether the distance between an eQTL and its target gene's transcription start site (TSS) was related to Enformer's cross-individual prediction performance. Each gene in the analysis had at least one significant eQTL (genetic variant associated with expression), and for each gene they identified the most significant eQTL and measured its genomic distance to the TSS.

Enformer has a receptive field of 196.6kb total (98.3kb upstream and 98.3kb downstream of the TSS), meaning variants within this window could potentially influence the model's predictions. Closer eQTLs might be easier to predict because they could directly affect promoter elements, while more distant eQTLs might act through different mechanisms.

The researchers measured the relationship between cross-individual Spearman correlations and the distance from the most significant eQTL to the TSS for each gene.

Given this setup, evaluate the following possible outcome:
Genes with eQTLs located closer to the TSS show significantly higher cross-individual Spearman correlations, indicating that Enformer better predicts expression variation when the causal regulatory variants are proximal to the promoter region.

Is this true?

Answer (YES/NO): NO